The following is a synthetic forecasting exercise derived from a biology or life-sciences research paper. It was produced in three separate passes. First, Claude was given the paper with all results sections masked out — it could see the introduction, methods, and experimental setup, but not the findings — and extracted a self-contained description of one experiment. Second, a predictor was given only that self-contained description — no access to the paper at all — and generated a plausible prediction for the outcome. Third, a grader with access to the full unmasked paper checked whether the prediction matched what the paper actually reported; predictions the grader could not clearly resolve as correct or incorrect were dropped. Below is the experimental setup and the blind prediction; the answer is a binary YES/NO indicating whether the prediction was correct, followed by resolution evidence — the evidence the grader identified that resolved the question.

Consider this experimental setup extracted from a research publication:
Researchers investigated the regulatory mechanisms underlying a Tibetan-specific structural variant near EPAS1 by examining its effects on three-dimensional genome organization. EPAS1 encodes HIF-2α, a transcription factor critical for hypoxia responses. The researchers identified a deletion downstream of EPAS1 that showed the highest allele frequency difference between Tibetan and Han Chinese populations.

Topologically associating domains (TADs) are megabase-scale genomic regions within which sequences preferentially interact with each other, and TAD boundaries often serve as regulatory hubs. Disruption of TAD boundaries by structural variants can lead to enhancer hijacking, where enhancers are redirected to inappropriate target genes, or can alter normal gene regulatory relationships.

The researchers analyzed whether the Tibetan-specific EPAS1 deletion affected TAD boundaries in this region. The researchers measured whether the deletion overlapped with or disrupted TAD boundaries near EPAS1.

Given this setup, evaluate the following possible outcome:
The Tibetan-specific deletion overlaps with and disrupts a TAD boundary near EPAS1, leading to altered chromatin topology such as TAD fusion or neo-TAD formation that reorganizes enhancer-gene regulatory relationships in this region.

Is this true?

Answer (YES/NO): NO